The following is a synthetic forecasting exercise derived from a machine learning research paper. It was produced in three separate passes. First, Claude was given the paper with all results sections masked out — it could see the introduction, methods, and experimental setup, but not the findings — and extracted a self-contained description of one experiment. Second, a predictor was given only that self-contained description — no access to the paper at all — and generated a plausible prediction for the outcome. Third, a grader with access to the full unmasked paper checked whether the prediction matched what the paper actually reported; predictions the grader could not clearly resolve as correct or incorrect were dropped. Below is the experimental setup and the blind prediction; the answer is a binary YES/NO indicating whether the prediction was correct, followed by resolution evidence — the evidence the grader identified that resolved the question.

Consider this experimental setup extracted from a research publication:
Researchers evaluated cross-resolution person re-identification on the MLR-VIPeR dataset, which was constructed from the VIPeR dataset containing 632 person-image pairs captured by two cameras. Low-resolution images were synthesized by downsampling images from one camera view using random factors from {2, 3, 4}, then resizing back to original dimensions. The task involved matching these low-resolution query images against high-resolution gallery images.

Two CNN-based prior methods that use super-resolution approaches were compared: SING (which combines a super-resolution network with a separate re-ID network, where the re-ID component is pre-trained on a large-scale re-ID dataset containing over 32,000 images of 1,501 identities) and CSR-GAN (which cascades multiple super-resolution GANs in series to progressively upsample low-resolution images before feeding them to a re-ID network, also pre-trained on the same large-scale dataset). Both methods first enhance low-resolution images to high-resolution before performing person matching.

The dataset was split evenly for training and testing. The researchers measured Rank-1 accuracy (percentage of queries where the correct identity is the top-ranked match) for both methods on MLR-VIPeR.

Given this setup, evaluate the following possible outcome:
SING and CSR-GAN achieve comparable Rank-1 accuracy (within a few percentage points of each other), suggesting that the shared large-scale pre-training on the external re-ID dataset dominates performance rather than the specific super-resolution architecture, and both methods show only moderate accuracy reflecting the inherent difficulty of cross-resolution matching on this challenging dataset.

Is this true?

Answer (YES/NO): NO